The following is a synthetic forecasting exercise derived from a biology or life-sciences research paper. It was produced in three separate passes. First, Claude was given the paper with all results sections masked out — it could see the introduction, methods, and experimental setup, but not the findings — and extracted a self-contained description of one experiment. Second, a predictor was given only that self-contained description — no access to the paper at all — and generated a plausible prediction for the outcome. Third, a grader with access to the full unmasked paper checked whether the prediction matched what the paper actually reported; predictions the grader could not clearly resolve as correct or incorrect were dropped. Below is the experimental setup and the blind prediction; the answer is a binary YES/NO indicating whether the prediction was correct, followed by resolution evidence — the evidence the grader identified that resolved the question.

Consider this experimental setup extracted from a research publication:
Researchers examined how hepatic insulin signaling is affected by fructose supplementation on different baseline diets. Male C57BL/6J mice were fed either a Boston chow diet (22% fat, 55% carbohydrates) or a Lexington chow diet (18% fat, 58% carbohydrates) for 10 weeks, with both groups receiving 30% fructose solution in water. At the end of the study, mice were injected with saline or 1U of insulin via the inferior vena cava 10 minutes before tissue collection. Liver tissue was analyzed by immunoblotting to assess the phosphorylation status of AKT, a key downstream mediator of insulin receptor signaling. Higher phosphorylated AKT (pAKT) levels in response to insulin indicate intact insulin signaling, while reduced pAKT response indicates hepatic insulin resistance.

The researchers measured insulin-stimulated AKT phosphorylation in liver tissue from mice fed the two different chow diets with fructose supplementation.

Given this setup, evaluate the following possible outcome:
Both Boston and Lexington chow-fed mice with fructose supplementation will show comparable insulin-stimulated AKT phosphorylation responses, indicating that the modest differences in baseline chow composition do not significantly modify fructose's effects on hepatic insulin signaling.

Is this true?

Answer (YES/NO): NO